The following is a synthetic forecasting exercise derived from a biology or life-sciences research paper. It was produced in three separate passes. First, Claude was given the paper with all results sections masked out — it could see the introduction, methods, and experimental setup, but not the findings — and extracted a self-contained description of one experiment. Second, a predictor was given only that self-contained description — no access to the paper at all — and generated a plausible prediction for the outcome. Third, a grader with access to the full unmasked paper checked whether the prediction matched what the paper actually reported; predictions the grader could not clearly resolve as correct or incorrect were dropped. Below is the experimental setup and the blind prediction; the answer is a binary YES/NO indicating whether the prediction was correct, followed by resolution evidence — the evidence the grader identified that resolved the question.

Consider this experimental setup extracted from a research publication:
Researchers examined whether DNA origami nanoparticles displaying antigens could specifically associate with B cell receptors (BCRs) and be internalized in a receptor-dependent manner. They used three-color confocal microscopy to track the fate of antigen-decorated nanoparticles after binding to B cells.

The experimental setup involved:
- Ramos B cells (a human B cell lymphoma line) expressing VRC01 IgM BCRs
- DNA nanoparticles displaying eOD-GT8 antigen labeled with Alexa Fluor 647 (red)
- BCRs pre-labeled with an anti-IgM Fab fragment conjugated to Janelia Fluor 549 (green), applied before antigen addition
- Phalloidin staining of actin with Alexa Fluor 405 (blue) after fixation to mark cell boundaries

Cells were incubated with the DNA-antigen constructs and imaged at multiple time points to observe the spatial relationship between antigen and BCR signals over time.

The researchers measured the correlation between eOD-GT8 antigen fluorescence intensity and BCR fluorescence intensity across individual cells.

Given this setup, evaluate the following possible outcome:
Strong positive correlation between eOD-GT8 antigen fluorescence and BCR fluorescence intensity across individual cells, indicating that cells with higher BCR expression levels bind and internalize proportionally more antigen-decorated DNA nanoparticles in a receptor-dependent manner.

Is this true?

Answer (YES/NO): YES